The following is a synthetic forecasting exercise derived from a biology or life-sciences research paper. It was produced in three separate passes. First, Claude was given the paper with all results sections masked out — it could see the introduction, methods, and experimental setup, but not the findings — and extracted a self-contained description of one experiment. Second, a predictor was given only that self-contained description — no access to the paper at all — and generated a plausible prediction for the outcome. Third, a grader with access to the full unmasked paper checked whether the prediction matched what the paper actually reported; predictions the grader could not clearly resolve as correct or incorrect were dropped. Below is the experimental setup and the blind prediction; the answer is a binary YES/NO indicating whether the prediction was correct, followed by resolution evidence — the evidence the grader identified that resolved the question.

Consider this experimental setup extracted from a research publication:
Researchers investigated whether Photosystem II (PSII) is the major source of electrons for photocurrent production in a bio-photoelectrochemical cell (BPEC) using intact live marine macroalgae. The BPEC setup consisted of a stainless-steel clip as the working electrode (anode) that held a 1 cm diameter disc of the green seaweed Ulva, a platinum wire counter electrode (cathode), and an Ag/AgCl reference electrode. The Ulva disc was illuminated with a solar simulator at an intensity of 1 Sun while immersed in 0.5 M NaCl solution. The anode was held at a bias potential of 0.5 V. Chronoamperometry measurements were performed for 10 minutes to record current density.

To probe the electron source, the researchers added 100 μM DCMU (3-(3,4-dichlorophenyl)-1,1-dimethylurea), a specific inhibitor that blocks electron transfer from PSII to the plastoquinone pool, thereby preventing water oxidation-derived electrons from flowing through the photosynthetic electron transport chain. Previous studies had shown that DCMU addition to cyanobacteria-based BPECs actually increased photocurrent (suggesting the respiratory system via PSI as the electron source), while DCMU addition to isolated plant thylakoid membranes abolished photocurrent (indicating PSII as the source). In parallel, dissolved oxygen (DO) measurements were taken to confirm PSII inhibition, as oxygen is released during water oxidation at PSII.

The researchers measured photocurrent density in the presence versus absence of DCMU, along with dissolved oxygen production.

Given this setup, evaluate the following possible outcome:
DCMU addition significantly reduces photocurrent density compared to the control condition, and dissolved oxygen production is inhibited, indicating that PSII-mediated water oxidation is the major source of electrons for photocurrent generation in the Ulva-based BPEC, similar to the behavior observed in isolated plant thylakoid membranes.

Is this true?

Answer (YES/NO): YES